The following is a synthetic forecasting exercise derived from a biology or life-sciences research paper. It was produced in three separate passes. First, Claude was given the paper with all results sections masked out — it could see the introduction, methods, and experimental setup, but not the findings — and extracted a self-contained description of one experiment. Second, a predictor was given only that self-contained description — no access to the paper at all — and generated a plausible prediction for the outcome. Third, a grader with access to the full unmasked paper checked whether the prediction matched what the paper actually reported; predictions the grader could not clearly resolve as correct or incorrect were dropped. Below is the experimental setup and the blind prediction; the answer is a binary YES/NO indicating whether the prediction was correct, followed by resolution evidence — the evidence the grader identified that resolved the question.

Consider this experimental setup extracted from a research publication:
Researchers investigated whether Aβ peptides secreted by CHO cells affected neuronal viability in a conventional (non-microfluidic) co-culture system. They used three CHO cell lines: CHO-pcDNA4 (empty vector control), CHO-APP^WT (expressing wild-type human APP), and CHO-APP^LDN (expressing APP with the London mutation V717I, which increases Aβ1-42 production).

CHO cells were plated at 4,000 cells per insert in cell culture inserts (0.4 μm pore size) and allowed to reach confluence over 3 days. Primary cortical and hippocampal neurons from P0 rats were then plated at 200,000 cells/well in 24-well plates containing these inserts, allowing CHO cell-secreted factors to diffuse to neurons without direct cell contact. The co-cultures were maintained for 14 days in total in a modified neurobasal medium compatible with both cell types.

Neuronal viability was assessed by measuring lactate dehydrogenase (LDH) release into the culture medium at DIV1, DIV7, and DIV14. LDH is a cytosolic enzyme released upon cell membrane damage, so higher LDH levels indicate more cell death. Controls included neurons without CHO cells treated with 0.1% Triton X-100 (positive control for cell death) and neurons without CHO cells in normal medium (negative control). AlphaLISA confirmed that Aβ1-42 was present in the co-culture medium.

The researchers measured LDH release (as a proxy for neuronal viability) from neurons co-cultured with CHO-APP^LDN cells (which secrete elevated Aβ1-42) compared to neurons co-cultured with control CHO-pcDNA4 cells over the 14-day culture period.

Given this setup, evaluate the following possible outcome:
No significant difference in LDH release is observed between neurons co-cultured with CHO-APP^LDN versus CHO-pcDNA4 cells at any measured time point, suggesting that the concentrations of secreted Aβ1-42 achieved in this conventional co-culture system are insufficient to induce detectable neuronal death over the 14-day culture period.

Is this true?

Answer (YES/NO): YES